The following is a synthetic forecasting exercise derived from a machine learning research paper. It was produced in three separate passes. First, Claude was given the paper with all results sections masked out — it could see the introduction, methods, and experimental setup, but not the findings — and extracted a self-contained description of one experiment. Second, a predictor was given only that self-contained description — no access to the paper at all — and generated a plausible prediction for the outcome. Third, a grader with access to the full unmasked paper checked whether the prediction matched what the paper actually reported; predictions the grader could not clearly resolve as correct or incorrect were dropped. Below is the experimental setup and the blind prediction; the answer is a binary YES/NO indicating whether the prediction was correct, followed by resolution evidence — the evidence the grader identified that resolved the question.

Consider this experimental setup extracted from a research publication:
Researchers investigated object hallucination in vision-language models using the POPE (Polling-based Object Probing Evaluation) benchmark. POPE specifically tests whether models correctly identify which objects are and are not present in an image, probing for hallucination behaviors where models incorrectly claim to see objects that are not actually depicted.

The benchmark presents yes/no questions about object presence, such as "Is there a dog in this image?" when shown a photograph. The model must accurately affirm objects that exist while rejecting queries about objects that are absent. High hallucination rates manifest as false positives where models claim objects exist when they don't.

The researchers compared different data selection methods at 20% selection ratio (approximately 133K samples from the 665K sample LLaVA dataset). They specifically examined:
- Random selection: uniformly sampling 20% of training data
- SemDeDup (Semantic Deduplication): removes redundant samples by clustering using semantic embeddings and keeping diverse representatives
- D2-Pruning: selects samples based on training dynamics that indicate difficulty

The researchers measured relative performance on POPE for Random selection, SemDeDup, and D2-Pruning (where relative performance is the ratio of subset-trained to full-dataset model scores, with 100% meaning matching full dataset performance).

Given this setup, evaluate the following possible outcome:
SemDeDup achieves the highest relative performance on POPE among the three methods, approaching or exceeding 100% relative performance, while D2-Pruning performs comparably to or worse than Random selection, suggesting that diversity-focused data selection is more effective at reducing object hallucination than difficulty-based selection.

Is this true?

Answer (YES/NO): NO